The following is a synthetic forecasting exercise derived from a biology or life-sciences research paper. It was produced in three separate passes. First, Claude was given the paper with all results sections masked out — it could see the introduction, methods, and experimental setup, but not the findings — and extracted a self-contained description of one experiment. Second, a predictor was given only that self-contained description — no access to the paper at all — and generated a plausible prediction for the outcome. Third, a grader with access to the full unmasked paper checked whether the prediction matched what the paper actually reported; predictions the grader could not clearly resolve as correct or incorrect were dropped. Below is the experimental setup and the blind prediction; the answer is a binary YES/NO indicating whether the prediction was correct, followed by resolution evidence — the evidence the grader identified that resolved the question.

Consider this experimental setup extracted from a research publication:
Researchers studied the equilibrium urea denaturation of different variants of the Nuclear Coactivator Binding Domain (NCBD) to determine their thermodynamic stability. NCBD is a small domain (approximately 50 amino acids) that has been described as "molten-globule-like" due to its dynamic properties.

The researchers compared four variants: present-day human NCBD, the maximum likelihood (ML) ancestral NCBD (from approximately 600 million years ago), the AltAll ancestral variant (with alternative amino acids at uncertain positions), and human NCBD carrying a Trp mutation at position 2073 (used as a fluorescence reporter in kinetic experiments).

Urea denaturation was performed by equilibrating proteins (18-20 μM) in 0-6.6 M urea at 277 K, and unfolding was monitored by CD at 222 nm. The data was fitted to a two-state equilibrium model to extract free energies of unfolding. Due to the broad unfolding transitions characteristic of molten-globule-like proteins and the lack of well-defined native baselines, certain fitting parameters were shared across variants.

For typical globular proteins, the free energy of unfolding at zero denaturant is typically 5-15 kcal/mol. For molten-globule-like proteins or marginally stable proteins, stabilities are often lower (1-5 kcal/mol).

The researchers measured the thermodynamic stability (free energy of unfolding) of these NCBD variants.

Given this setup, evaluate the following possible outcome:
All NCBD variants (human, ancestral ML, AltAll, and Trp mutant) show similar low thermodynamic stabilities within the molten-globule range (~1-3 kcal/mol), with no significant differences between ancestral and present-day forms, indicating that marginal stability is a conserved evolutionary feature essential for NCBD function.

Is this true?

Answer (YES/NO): NO